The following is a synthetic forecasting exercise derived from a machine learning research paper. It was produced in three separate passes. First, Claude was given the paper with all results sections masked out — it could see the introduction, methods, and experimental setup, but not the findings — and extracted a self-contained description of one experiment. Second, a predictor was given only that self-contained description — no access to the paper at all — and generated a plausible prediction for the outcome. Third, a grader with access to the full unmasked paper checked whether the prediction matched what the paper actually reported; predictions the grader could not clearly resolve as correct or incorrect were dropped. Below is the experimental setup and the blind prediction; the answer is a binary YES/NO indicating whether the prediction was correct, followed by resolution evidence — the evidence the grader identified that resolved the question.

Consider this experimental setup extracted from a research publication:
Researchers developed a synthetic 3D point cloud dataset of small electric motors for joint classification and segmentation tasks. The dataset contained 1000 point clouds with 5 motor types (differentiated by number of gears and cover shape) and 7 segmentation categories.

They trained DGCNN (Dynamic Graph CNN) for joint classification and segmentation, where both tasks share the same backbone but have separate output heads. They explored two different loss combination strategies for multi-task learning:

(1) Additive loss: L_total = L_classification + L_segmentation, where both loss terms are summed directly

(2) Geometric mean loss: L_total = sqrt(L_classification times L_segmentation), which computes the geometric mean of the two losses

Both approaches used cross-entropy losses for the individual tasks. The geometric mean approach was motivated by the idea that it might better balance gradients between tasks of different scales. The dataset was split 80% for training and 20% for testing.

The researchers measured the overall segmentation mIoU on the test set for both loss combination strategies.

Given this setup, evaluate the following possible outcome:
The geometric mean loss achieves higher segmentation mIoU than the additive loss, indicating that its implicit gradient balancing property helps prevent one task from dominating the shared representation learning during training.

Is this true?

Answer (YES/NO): NO